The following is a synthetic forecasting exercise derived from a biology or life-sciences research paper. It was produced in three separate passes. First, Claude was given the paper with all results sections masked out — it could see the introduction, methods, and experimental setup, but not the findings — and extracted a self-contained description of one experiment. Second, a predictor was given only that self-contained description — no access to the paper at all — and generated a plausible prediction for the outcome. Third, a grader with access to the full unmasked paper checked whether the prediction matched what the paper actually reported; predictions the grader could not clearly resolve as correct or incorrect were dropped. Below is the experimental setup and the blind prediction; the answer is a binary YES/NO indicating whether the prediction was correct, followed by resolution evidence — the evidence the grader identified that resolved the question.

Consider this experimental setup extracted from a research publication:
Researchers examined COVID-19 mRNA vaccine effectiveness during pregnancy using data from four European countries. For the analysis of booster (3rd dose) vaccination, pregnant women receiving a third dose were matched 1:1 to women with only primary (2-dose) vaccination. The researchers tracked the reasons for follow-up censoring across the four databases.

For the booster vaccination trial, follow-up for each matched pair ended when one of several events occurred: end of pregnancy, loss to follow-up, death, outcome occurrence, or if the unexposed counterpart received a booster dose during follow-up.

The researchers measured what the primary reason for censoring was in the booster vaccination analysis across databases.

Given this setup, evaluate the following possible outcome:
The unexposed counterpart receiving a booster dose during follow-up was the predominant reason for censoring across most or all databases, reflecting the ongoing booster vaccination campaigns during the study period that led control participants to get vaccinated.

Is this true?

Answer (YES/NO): NO